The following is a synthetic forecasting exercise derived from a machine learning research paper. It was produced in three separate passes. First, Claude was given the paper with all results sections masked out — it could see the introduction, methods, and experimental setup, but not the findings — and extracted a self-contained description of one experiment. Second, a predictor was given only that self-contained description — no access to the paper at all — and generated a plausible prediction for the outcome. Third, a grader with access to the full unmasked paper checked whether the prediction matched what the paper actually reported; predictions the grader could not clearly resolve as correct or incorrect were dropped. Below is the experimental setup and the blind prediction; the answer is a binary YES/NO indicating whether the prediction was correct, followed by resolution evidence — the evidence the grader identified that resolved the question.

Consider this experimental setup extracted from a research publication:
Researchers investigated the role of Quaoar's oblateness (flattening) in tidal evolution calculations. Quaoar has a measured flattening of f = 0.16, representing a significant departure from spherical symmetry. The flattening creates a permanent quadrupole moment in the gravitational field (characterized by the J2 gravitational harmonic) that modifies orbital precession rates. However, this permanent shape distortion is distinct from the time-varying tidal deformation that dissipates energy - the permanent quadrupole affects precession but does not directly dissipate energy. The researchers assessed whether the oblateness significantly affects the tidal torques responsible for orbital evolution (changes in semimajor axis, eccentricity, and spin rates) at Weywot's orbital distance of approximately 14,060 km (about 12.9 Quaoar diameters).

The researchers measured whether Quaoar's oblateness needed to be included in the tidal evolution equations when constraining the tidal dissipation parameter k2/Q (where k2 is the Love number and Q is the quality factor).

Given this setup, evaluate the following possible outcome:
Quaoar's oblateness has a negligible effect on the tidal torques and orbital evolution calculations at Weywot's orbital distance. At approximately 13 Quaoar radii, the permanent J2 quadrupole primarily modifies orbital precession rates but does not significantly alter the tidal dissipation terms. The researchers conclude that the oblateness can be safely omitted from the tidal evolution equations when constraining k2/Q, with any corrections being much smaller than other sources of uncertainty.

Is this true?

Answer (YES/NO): YES